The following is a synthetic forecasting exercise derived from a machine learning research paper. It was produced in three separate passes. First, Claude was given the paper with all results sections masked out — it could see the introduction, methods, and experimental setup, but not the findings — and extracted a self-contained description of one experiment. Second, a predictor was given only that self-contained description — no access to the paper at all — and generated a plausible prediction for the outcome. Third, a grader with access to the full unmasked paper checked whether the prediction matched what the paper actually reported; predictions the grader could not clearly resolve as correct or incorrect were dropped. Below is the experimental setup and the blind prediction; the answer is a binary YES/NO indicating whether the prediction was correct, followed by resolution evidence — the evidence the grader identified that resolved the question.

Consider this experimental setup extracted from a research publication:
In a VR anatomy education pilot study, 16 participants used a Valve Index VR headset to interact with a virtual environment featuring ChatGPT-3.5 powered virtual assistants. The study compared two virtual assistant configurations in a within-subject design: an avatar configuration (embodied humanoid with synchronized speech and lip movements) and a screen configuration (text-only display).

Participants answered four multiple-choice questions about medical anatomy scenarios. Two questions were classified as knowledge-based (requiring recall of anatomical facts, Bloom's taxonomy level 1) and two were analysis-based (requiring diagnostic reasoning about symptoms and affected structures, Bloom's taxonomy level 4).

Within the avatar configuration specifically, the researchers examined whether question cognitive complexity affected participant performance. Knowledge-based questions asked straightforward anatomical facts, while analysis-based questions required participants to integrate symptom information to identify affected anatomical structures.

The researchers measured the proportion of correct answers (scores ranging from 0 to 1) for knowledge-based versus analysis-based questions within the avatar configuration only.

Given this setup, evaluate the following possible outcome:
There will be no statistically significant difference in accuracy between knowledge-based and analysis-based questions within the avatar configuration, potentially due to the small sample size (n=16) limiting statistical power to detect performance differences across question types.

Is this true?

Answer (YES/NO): NO